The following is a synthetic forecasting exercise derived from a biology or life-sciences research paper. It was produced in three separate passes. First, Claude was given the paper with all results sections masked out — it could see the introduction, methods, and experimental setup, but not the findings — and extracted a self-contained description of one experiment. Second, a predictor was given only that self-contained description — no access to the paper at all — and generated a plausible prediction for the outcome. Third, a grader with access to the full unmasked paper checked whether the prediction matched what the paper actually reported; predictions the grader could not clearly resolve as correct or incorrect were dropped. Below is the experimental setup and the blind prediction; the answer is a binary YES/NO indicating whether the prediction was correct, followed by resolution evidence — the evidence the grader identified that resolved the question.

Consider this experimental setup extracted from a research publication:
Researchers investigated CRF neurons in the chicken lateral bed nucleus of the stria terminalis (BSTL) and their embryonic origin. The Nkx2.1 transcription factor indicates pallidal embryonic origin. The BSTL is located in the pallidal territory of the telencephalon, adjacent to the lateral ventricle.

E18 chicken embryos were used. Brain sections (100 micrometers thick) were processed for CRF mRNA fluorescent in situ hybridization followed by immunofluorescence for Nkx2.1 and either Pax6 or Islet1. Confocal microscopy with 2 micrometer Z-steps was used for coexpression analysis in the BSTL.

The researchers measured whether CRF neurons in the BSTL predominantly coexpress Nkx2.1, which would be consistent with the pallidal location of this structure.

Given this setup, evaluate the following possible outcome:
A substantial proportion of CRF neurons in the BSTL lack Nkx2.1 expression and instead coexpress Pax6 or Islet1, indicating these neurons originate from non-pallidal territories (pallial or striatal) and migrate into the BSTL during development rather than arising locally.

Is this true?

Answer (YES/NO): YES